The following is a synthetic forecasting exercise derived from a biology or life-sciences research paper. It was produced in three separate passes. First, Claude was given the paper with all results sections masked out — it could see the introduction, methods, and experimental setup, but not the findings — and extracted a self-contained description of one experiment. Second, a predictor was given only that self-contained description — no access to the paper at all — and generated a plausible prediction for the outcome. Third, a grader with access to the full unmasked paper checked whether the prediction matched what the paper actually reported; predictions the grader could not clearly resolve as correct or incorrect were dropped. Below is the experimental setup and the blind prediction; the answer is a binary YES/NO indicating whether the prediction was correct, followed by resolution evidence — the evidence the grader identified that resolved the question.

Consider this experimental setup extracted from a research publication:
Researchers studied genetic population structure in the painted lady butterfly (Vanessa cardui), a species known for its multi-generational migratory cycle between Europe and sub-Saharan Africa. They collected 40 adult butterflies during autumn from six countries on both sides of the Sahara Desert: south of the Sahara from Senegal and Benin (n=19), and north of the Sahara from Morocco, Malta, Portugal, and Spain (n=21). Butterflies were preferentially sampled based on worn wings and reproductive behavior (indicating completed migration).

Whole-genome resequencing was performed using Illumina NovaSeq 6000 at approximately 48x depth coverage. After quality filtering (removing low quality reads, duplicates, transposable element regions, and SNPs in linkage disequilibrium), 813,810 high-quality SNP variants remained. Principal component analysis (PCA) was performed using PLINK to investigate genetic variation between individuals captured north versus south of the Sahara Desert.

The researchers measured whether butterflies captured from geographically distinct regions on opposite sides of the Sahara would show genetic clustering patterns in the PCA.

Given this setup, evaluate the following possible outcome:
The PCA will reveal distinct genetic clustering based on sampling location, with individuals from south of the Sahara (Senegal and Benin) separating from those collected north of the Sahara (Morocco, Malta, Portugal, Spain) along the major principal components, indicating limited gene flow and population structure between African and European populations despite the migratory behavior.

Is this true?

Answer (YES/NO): NO